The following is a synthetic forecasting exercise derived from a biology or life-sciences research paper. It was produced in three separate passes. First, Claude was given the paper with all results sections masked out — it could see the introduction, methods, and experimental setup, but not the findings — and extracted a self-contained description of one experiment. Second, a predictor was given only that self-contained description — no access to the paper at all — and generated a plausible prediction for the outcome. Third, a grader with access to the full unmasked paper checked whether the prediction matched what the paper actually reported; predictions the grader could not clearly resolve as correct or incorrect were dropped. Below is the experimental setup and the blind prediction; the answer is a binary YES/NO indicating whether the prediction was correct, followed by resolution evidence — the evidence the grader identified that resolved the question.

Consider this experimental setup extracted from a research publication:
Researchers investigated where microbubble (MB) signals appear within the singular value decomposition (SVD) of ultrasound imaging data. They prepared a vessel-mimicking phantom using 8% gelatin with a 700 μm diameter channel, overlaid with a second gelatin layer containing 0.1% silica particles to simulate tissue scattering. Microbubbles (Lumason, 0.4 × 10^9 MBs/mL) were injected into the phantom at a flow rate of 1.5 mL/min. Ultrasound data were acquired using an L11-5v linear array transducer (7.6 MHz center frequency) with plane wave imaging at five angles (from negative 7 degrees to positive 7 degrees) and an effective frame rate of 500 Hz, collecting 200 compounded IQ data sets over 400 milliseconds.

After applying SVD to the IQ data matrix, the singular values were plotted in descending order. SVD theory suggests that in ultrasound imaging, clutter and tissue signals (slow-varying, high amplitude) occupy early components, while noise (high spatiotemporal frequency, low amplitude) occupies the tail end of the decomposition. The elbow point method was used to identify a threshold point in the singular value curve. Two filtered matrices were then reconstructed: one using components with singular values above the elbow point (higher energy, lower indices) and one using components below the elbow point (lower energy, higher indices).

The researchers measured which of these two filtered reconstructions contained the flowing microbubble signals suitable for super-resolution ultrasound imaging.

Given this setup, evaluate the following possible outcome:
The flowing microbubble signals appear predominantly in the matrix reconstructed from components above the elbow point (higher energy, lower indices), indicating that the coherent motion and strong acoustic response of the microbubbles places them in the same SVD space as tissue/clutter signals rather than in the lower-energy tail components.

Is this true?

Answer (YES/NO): NO